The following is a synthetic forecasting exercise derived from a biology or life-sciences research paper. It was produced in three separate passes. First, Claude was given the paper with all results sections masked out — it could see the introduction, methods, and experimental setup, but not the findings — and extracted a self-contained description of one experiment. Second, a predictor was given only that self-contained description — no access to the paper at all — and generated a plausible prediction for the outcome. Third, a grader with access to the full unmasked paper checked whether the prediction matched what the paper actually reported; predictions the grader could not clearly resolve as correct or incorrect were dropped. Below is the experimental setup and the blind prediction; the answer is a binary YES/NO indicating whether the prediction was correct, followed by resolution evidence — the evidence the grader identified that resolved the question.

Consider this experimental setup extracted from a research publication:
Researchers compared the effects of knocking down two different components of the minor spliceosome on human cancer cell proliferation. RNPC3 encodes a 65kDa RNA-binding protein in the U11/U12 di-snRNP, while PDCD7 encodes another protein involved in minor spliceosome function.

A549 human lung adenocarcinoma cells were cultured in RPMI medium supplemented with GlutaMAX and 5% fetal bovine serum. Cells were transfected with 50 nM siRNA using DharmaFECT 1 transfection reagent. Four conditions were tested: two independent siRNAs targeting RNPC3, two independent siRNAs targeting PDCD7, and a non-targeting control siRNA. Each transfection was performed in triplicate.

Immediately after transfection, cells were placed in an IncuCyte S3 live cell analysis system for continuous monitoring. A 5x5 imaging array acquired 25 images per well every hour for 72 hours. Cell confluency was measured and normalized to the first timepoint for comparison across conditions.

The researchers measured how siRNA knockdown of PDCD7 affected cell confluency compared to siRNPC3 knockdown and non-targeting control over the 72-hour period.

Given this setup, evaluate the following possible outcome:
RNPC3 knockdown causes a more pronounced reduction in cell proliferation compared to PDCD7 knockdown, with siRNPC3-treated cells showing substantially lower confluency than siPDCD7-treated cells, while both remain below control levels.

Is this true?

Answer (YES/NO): NO